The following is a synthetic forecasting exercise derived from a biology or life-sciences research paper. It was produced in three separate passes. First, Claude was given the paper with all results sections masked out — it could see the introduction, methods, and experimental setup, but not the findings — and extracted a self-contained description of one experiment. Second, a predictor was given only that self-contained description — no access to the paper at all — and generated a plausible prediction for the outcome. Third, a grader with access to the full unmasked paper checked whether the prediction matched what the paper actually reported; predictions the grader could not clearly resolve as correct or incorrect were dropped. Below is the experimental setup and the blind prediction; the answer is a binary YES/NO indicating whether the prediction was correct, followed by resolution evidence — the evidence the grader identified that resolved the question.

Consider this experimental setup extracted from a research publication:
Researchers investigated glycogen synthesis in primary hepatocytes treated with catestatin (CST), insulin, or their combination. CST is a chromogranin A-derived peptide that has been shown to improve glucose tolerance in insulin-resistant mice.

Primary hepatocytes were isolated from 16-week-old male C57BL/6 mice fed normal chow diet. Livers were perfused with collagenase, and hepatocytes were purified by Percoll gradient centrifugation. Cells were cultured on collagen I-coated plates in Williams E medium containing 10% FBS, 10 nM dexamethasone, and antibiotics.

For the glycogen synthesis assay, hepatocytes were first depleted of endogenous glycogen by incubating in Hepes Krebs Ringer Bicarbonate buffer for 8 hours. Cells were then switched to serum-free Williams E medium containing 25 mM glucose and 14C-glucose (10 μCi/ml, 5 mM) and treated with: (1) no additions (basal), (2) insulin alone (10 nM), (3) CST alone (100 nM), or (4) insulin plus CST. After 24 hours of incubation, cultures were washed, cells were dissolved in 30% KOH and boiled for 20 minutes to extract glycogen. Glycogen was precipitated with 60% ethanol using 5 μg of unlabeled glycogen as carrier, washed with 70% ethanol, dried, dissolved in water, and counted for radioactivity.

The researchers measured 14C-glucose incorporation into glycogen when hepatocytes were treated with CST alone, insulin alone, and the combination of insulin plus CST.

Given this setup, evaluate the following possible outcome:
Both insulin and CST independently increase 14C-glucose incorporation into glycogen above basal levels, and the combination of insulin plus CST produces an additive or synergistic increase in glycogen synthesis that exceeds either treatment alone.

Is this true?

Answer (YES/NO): YES